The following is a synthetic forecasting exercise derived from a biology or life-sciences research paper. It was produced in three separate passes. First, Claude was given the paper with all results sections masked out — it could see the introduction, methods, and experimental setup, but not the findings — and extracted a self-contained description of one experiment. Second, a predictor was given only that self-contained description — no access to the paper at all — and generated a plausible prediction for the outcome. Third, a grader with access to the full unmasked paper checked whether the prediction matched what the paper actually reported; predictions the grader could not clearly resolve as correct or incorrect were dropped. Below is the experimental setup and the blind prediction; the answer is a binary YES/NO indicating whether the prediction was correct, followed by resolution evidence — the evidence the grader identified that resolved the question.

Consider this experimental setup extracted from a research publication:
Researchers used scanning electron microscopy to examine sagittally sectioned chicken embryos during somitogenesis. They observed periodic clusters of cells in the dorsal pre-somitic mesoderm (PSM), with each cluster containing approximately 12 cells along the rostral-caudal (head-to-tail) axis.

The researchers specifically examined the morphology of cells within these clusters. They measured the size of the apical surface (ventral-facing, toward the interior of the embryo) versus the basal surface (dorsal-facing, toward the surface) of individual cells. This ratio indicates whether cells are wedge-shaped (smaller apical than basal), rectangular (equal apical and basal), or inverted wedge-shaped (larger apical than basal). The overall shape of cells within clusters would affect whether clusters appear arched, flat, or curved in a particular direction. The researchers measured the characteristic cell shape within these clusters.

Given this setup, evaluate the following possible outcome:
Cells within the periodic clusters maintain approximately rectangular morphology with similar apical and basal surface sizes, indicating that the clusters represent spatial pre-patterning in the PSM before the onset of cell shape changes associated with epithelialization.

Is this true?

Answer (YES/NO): NO